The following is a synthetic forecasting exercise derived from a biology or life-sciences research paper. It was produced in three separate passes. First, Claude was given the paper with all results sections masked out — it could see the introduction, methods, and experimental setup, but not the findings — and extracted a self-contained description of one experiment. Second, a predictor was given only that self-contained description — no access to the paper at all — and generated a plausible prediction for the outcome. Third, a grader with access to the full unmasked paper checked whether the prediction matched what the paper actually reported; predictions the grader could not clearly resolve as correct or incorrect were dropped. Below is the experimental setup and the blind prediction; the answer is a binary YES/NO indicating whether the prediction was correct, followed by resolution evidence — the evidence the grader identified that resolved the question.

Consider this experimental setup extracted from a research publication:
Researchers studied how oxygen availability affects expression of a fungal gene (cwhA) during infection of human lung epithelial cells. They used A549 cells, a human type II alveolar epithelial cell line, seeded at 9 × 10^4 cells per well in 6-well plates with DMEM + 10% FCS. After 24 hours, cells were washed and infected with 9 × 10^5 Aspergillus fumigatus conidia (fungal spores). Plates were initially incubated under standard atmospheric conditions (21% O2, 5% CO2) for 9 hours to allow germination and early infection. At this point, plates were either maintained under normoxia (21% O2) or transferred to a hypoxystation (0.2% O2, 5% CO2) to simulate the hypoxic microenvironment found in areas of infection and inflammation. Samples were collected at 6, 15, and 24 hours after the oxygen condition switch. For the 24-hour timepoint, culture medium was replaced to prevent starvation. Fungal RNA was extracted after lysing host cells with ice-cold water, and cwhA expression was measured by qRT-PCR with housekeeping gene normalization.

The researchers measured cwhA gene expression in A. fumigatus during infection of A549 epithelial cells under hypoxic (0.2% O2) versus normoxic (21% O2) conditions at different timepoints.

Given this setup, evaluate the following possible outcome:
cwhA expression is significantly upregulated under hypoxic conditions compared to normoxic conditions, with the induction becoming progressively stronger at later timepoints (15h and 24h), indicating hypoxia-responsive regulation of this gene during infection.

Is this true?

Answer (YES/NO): NO